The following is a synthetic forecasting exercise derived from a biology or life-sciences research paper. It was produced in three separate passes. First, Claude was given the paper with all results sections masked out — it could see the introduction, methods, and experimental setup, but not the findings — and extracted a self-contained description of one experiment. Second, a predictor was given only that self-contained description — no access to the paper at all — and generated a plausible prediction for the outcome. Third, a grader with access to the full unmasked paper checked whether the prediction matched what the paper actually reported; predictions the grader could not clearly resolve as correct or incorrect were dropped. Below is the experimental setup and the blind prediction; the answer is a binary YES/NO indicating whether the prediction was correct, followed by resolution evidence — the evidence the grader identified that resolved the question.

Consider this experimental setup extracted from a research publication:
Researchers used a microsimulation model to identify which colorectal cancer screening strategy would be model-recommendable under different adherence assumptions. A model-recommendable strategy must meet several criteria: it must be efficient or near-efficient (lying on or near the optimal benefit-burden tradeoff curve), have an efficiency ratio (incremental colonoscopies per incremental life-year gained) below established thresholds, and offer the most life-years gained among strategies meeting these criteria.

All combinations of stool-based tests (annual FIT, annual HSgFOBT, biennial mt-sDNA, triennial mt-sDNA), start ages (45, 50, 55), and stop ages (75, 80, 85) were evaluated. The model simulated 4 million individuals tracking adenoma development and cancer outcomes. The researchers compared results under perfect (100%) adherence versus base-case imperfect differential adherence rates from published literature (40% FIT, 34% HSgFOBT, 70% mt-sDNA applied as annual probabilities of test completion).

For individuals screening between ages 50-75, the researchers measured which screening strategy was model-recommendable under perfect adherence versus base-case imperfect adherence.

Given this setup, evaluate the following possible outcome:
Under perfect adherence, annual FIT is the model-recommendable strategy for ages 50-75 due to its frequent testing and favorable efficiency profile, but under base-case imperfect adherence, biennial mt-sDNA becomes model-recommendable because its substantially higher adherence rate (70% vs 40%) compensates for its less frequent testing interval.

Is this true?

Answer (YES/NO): YES